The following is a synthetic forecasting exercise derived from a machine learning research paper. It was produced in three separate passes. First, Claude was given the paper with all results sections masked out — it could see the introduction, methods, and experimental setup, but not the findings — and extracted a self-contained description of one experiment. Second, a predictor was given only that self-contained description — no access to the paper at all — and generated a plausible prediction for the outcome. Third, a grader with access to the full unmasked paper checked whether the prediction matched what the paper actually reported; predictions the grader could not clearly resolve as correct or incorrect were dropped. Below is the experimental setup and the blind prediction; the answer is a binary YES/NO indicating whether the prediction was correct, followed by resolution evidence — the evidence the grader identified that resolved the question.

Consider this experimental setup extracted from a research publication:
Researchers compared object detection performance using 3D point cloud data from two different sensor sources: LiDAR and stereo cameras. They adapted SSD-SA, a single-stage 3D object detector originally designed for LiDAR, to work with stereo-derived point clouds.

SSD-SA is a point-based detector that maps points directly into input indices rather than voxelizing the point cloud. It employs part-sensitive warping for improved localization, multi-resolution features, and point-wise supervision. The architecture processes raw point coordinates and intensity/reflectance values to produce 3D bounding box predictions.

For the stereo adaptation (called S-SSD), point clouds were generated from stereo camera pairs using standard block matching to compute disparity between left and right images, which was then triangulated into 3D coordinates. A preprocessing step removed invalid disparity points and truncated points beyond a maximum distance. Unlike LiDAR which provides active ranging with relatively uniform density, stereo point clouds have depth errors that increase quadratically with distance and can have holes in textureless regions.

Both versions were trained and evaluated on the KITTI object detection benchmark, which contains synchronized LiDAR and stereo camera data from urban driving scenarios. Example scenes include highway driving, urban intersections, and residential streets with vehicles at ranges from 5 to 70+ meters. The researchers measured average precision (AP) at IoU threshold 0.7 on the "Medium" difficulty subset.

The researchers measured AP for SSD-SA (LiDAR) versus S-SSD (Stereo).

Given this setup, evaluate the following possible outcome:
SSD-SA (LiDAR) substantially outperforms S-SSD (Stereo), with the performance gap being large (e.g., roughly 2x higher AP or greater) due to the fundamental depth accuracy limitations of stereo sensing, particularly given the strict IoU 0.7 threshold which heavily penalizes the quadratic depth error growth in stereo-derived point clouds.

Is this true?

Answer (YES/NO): NO